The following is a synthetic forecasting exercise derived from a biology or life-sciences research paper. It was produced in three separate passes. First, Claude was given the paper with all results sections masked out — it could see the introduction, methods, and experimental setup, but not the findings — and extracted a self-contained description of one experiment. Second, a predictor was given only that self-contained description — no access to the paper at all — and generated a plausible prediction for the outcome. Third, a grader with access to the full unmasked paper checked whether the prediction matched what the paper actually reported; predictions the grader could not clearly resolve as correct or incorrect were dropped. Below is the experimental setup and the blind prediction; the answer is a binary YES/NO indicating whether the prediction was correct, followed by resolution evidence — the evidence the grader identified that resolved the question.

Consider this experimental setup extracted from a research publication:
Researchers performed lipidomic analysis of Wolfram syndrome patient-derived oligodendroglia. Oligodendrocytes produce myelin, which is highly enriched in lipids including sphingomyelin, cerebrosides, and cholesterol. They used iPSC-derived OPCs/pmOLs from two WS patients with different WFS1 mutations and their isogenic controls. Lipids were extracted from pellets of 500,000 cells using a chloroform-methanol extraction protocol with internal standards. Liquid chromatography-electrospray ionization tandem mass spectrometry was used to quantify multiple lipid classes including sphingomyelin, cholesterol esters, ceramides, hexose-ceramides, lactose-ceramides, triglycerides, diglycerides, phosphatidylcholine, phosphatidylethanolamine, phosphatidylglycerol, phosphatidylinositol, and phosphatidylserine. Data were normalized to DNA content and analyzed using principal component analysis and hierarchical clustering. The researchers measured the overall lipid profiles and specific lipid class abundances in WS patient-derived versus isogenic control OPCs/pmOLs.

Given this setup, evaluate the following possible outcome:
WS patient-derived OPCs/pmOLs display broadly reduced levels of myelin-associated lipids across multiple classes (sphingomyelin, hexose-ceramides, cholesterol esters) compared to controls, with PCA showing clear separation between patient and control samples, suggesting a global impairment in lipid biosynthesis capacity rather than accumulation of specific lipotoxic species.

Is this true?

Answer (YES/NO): NO